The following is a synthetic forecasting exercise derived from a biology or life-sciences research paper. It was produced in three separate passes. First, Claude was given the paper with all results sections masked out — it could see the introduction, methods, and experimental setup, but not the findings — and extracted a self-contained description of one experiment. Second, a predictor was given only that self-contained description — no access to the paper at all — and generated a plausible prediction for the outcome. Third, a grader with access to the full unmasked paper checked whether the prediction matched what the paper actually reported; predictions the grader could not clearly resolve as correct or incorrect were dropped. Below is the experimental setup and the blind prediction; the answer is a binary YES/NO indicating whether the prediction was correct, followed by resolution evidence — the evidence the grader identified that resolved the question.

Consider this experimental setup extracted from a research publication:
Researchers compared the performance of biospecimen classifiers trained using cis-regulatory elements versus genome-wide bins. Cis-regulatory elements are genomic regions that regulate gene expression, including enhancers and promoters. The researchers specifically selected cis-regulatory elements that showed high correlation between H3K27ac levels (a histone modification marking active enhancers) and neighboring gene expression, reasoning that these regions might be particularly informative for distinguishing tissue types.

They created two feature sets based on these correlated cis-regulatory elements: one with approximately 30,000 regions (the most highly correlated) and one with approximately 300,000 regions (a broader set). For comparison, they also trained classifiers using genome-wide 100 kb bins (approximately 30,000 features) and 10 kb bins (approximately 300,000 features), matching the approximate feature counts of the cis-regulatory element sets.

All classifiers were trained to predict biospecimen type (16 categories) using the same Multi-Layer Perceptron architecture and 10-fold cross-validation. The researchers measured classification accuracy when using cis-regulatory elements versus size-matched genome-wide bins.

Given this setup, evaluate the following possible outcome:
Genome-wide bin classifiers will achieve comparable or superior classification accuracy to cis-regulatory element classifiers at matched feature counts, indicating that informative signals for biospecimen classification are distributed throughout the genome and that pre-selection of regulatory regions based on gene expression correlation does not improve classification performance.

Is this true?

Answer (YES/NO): YES